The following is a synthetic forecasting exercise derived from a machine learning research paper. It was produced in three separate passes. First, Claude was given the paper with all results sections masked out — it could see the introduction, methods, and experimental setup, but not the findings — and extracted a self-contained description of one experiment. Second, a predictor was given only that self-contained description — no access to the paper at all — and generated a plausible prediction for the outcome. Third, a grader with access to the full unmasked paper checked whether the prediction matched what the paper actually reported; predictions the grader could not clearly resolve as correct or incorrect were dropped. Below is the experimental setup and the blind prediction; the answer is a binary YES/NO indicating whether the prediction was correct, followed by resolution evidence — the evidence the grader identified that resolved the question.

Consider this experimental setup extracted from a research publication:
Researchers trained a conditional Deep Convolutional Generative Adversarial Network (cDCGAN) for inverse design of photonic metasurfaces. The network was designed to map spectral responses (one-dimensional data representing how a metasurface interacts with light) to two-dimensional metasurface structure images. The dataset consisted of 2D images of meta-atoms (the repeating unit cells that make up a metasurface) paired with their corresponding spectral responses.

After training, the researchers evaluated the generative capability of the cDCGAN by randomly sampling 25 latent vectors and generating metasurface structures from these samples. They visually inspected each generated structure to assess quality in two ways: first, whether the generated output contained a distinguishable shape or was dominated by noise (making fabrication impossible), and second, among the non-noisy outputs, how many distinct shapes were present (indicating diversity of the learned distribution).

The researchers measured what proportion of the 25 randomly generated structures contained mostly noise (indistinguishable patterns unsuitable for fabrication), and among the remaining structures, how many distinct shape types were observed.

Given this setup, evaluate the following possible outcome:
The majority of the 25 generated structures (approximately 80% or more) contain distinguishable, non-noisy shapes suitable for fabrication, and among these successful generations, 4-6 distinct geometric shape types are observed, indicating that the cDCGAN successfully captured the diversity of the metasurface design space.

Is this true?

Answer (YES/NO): NO